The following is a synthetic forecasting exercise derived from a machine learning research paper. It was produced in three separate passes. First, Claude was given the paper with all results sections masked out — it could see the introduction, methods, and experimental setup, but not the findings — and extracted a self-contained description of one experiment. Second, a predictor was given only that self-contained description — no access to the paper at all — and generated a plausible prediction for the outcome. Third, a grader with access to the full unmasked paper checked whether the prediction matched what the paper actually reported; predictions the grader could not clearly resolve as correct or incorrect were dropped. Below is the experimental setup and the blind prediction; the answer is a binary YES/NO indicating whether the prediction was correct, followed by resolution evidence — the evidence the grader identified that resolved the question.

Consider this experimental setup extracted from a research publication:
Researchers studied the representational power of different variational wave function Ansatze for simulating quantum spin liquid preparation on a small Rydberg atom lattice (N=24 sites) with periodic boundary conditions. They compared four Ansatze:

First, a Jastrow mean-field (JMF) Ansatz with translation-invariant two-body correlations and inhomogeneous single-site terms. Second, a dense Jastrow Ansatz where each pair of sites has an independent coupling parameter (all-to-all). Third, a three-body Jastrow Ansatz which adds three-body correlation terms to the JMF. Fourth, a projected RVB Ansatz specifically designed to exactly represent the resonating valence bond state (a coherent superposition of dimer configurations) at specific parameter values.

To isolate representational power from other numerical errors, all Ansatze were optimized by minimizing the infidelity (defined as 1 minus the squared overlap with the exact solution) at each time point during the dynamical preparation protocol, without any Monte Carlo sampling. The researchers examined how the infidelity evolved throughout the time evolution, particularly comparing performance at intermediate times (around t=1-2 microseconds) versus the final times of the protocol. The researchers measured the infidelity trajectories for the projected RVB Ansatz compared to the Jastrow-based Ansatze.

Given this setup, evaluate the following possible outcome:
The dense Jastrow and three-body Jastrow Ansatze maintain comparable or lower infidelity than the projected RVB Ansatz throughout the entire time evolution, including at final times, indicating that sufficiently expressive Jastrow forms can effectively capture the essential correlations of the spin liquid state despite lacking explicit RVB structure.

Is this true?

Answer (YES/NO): YES